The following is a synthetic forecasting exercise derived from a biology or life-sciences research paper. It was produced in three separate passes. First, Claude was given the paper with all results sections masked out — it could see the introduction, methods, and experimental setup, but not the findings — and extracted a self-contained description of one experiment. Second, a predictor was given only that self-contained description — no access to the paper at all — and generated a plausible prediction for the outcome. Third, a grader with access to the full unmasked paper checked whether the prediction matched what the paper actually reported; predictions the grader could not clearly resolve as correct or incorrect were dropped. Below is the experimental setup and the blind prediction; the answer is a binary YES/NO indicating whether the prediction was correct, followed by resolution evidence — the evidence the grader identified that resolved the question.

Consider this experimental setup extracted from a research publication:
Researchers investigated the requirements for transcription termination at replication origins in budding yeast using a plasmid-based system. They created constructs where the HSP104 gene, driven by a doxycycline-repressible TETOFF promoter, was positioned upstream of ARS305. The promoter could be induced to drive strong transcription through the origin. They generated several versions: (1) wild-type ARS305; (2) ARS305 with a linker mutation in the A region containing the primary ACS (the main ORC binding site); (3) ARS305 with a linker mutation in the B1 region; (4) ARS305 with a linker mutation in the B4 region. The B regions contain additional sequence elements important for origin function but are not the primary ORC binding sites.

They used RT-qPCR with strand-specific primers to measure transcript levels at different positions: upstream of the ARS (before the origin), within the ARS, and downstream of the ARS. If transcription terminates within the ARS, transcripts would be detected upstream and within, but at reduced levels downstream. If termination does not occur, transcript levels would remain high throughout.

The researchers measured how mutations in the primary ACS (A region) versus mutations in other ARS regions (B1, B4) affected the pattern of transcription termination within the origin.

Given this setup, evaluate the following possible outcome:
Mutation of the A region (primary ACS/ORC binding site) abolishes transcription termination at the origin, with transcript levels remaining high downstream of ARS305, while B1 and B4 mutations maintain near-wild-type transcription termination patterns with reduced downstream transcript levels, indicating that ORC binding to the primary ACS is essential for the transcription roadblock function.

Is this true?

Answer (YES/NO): NO